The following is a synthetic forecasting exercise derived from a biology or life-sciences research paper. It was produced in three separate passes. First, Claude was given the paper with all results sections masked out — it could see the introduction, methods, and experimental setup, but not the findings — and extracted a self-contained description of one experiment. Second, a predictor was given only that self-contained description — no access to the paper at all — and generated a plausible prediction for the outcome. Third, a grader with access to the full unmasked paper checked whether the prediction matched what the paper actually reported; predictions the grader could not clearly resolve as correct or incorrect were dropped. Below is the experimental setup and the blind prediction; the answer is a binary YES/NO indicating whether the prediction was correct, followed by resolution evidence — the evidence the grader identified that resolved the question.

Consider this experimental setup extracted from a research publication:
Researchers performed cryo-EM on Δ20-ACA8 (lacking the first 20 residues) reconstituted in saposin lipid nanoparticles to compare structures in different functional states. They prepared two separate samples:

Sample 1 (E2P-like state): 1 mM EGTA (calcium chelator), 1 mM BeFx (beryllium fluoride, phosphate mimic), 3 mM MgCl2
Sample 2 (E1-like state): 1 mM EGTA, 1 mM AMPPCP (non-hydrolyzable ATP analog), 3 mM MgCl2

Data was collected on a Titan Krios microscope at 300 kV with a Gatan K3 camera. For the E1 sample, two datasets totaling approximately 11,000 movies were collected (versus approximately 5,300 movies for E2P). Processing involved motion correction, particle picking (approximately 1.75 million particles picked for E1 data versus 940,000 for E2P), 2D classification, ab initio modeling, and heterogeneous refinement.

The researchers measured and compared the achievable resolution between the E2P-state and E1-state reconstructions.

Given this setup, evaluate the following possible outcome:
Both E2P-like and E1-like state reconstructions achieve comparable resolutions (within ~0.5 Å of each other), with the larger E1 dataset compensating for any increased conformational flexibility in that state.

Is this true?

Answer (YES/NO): NO